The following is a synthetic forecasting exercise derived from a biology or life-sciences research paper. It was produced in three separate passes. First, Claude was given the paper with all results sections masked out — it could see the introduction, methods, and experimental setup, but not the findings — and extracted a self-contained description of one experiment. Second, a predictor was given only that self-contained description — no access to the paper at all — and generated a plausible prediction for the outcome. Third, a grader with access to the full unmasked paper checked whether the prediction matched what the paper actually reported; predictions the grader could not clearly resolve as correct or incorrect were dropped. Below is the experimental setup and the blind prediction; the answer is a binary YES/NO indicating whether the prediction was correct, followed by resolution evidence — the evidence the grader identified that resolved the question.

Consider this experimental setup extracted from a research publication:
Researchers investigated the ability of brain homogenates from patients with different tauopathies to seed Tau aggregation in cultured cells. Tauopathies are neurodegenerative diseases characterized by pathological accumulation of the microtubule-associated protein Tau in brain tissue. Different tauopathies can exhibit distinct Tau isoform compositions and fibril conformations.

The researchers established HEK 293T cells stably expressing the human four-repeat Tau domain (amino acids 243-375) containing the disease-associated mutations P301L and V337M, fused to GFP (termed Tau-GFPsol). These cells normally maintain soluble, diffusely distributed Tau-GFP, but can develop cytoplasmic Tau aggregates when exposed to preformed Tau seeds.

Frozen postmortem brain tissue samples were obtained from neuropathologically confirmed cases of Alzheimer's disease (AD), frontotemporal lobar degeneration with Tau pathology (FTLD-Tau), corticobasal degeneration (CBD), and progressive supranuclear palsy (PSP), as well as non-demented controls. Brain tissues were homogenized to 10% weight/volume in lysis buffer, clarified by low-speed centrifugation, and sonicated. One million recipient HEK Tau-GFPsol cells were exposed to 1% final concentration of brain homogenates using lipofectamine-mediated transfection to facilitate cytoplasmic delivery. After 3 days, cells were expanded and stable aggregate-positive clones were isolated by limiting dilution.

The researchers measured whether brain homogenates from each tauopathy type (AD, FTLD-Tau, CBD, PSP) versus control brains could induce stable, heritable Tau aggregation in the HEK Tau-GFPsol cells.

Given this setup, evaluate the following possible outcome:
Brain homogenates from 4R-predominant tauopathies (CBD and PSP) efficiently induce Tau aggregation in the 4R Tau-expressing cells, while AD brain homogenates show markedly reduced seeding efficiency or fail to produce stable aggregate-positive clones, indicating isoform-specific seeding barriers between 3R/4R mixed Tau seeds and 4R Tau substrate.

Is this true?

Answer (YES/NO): NO